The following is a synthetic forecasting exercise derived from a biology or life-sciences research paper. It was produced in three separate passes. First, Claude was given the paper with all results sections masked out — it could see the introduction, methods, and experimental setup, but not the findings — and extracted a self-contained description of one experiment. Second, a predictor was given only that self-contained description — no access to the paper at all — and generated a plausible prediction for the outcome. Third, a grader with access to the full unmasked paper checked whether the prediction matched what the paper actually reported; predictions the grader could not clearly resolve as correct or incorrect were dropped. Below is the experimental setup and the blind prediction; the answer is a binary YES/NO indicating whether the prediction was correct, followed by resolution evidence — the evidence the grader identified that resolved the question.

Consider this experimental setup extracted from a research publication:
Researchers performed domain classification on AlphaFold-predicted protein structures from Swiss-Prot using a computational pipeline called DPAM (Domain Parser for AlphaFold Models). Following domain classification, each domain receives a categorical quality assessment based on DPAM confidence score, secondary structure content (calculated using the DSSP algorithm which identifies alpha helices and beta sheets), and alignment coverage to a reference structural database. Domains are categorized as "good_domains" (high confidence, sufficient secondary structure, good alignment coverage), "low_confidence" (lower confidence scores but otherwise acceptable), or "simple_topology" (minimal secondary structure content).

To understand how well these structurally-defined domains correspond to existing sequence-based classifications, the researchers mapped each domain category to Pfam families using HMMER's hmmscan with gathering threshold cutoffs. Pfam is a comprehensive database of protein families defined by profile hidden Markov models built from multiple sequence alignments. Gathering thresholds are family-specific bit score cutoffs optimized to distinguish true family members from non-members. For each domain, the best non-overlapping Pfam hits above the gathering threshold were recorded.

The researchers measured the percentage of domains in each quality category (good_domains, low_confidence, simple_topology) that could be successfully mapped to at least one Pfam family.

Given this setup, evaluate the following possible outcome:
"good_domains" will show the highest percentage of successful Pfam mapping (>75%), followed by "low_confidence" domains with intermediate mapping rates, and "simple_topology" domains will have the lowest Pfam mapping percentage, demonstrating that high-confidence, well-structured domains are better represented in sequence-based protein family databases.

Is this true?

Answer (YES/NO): YES